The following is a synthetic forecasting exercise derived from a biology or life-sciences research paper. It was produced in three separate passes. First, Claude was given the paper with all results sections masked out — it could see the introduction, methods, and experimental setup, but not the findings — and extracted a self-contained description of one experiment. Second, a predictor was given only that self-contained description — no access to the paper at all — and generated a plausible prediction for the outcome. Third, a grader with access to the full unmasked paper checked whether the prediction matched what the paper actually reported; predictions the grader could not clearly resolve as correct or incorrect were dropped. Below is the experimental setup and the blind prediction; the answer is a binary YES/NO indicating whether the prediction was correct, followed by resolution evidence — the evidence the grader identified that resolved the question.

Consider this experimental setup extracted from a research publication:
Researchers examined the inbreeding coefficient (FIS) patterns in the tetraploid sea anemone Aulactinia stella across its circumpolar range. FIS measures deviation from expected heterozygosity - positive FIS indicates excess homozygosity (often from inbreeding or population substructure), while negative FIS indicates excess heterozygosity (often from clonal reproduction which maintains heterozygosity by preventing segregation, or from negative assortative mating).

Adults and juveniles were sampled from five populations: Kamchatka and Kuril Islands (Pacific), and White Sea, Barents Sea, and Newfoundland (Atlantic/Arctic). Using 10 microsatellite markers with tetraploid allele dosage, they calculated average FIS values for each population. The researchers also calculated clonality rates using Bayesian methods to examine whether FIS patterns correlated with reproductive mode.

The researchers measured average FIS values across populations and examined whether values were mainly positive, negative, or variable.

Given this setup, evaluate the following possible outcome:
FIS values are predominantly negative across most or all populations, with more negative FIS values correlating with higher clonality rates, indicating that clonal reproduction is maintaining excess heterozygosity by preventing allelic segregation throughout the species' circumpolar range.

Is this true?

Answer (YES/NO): NO